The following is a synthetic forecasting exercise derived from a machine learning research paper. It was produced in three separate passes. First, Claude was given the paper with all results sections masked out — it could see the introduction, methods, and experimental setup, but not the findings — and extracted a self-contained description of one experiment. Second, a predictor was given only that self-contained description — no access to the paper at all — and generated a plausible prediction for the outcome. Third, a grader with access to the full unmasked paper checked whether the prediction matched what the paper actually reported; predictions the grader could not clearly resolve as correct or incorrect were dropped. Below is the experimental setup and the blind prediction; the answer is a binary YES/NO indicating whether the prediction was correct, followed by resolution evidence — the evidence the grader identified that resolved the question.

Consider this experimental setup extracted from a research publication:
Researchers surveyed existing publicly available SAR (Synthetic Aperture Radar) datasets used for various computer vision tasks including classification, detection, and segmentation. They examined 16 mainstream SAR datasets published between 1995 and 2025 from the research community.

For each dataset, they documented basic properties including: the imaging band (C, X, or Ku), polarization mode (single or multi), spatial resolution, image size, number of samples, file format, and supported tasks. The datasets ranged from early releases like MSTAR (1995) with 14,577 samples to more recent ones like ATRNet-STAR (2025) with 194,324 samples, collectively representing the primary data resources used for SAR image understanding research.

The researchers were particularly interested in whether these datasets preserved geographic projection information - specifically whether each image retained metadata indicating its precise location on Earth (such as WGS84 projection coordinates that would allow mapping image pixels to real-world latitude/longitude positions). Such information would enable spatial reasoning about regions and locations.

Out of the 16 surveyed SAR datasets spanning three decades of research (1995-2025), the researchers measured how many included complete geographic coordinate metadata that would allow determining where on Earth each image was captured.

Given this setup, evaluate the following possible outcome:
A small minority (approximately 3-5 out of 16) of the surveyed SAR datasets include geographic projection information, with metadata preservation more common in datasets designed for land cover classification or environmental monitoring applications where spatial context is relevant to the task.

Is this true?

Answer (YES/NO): NO